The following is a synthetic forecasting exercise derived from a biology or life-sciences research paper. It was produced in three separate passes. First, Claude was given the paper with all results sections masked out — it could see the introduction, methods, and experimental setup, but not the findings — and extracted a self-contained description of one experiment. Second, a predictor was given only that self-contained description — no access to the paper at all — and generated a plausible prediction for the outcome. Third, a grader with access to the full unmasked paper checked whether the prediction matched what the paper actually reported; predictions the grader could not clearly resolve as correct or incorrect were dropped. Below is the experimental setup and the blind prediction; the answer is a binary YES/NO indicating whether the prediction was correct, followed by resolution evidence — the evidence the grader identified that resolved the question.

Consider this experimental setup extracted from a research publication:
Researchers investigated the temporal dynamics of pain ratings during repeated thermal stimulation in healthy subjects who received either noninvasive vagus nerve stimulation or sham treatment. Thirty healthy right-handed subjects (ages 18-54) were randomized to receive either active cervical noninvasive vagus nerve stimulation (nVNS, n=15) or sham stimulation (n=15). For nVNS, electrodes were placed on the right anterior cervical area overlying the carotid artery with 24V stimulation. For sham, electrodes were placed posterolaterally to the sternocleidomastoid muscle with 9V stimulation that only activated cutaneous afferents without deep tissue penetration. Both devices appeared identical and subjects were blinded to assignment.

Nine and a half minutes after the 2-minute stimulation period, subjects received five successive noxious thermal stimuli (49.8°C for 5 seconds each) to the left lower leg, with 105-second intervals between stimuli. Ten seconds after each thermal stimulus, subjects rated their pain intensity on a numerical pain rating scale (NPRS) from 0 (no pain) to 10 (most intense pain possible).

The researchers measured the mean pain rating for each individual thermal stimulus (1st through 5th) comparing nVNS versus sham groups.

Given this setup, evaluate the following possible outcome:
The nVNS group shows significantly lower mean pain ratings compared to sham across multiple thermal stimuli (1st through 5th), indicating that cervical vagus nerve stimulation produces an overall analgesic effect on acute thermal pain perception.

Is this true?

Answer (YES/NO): NO